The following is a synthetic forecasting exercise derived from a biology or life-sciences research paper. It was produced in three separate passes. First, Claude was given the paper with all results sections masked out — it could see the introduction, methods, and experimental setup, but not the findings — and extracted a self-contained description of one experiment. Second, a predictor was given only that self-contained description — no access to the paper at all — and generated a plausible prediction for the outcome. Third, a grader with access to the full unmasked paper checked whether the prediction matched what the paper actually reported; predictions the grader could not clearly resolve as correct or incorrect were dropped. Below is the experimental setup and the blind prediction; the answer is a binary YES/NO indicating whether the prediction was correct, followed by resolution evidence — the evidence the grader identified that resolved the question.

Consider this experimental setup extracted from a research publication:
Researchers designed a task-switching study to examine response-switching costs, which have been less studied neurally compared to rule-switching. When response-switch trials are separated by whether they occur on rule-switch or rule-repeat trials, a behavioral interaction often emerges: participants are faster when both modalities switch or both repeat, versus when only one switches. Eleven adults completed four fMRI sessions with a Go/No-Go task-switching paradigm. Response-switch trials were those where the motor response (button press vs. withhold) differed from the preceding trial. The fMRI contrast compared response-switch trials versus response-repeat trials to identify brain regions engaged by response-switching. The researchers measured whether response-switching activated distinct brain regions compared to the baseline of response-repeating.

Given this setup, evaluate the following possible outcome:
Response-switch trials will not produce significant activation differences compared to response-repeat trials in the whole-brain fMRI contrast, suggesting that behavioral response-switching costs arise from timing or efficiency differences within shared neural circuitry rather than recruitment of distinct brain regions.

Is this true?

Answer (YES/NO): NO